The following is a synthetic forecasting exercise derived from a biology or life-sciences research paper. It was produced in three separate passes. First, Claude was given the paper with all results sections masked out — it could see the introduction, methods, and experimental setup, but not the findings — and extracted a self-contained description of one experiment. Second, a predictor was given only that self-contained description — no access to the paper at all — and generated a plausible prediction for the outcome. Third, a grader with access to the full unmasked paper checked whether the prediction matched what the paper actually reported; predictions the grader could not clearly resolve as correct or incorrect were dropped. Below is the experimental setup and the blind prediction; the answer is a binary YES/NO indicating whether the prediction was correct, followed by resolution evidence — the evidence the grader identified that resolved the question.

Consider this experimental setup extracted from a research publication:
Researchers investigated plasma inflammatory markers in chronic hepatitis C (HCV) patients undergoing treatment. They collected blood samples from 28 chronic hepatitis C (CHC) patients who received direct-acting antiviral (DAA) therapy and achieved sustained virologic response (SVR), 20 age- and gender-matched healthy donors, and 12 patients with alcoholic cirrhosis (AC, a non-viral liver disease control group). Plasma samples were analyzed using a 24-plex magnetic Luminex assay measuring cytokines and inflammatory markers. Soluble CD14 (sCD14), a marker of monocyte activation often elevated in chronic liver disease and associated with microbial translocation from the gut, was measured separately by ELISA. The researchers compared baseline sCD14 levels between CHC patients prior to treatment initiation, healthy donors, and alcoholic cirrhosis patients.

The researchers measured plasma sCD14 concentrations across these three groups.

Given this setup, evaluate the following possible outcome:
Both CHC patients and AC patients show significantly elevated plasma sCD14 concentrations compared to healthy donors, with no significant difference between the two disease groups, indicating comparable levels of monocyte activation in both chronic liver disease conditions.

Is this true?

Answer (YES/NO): NO